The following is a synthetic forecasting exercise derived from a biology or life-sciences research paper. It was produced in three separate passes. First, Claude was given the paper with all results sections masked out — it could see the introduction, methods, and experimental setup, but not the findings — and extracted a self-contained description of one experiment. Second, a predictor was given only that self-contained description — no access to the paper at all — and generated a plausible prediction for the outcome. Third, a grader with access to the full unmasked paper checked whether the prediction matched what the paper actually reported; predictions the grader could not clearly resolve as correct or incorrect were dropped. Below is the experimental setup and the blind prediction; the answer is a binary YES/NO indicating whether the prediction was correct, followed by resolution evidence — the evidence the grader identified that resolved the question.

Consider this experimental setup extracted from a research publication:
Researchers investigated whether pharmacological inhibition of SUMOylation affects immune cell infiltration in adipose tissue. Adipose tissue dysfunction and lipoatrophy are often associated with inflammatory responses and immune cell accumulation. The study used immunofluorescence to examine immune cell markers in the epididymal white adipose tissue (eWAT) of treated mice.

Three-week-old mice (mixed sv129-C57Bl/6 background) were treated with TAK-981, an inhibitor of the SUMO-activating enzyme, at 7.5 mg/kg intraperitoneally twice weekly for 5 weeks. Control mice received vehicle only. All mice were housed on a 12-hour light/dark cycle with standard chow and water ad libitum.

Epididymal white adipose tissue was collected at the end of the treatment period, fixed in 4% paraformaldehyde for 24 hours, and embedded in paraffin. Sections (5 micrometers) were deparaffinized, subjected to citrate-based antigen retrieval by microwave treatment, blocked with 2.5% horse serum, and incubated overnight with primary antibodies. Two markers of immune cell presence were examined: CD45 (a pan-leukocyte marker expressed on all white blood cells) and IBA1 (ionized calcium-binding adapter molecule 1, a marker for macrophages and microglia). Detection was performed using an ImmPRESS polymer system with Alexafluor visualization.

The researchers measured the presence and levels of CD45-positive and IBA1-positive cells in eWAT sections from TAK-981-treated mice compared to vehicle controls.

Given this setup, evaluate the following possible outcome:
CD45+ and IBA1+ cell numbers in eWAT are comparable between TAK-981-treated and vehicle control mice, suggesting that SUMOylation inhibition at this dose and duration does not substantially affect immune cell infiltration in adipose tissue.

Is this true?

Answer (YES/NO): NO